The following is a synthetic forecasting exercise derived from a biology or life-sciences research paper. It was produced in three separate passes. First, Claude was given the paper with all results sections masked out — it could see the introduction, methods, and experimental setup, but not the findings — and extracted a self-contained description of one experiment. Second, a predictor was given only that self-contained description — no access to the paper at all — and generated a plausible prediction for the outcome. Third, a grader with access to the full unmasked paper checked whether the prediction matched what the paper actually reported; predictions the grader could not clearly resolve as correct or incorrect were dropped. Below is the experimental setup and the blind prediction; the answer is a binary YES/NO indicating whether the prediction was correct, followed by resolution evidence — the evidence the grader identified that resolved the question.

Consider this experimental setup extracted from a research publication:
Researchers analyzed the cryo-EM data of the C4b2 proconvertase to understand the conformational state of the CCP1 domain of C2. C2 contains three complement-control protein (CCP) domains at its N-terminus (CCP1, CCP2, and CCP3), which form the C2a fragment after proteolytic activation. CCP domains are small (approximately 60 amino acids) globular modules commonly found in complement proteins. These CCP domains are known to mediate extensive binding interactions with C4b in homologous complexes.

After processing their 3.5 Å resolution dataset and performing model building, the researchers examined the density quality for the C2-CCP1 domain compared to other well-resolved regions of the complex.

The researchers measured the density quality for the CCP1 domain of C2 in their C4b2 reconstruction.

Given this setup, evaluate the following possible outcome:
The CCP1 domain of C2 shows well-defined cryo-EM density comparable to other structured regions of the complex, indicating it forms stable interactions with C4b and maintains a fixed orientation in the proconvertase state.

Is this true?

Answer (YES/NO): NO